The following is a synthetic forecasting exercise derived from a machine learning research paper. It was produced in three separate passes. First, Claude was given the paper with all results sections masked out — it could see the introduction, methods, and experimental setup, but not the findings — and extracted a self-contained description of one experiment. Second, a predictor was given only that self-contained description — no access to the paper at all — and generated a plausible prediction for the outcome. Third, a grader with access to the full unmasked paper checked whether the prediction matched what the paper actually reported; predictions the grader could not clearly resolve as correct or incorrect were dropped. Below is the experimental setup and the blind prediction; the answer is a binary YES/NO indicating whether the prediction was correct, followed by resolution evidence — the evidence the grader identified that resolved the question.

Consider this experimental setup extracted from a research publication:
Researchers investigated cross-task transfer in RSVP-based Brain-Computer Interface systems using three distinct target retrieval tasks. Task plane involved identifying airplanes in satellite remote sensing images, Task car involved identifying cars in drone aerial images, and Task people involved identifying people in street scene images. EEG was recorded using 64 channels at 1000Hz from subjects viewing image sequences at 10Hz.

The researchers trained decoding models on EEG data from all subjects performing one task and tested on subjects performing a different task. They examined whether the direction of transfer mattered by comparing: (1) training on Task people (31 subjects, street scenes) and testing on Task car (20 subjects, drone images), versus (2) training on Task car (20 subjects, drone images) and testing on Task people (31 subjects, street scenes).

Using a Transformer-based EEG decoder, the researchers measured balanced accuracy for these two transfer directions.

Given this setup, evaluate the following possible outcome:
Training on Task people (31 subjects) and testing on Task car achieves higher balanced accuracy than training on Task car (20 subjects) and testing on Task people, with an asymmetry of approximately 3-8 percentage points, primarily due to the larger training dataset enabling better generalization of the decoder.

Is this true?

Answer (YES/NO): YES